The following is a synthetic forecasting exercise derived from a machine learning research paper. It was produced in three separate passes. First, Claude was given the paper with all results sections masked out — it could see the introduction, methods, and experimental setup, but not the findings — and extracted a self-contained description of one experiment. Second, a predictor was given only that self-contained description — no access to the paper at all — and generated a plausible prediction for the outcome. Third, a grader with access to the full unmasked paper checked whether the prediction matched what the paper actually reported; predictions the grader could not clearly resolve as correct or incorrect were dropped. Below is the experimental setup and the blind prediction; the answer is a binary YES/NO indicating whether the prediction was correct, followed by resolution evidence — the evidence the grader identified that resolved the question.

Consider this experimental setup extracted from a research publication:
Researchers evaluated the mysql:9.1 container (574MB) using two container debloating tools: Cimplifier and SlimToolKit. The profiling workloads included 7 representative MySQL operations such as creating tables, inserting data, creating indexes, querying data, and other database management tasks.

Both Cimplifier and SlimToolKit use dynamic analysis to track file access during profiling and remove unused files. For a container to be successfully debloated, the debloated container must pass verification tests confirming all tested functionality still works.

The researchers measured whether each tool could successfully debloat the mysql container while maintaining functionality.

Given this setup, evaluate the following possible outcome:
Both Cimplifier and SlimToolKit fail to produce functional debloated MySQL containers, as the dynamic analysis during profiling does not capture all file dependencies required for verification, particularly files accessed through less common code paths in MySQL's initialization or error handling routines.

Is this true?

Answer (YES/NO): YES